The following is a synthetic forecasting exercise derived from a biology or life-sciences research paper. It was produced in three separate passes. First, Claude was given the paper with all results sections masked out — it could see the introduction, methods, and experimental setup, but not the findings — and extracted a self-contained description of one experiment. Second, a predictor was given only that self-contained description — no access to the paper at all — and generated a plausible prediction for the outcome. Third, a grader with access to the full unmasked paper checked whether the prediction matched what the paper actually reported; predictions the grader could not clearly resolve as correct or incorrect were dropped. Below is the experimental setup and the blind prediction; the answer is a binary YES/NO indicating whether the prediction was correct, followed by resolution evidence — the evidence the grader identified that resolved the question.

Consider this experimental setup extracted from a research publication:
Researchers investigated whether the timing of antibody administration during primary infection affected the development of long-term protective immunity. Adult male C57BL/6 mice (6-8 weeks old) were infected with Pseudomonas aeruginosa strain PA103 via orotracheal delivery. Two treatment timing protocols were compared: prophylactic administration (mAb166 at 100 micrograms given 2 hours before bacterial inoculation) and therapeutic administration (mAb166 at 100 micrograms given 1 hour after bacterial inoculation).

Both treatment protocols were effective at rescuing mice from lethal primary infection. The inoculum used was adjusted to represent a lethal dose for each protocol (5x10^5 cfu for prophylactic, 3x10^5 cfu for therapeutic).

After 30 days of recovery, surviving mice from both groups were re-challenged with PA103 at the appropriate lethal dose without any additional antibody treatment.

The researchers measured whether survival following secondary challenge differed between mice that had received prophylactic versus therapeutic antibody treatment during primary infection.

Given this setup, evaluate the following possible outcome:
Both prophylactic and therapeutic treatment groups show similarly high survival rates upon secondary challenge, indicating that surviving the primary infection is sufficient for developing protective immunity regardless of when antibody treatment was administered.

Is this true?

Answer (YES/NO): YES